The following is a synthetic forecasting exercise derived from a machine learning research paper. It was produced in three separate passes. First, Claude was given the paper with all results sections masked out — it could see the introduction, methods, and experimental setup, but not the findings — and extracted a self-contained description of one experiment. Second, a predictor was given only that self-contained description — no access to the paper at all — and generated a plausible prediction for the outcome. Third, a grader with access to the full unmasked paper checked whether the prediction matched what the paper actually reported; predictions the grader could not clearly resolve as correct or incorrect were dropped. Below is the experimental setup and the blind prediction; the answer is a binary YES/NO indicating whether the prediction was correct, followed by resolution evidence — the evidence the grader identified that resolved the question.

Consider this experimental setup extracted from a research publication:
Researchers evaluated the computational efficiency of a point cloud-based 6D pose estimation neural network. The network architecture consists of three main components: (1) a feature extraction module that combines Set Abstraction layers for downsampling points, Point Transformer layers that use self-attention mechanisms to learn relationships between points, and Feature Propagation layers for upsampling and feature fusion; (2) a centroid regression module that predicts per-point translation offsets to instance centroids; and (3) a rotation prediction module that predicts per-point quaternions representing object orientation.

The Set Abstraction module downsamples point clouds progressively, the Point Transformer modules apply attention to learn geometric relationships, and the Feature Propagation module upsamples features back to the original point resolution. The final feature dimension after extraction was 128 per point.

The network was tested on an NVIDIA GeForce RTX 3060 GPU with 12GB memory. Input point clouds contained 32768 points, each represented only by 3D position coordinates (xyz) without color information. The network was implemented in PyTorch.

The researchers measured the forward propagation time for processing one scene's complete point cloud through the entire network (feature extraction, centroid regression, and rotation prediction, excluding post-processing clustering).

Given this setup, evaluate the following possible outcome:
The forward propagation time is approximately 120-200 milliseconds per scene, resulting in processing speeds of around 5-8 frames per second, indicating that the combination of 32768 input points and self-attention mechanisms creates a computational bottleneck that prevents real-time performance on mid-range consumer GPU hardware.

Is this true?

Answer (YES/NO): NO